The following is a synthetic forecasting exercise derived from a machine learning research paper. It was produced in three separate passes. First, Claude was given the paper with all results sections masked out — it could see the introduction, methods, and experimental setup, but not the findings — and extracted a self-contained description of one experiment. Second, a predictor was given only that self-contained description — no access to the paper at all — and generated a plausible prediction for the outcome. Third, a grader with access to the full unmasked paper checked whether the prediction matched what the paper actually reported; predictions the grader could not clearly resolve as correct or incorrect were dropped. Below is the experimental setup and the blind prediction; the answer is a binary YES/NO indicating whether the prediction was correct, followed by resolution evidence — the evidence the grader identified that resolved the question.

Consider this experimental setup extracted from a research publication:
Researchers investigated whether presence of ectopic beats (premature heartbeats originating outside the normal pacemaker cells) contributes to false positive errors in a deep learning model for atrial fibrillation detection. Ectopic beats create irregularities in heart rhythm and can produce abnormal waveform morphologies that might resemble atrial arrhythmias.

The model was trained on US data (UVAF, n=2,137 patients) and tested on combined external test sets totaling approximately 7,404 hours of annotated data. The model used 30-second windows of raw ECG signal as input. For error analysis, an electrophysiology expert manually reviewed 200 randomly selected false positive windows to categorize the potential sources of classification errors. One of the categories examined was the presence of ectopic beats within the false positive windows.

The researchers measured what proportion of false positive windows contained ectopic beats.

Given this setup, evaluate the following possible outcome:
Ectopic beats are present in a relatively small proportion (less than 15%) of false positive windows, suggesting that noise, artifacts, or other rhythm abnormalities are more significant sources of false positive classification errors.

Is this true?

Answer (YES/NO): NO